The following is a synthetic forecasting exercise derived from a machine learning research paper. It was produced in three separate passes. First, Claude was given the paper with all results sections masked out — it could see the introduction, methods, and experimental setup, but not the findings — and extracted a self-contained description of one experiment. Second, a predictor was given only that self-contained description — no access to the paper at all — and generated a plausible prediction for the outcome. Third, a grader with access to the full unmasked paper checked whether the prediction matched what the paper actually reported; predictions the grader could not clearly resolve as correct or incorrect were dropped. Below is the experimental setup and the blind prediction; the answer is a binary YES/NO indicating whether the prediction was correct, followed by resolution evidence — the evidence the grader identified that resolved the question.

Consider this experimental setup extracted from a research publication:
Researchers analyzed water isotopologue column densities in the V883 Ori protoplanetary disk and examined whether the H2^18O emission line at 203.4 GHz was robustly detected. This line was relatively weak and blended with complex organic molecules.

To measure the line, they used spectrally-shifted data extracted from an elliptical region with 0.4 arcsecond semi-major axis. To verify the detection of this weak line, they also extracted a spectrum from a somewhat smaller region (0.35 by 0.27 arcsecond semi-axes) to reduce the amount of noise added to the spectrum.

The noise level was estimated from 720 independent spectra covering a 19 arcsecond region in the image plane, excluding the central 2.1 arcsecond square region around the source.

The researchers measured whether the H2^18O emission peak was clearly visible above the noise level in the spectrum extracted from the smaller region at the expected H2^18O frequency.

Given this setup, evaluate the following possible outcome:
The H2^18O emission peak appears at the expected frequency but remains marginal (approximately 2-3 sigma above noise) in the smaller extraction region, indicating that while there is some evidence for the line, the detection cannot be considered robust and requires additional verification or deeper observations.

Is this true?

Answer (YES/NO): NO